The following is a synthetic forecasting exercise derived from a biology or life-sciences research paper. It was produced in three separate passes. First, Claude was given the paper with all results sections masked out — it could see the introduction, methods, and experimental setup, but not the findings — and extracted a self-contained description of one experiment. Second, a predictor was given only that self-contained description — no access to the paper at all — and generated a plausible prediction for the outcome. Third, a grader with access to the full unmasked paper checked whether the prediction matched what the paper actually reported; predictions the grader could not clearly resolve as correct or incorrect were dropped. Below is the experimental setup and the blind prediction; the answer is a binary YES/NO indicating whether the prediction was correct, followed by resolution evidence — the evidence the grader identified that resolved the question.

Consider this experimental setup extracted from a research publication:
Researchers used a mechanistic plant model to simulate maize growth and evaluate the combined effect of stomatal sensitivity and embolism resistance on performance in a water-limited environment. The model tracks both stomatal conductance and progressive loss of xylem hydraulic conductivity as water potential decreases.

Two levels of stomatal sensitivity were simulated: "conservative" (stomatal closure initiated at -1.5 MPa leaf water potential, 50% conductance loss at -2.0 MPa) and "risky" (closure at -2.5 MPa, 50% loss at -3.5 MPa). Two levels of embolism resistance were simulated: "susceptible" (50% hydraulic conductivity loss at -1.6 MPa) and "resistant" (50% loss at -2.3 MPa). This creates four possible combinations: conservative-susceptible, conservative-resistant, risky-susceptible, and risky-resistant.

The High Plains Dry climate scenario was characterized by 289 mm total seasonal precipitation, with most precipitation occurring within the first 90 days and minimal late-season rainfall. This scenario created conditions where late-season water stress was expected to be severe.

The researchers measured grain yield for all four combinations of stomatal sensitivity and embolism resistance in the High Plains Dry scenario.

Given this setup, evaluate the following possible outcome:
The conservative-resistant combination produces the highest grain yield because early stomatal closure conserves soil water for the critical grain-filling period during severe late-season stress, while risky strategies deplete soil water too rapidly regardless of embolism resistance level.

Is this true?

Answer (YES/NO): YES